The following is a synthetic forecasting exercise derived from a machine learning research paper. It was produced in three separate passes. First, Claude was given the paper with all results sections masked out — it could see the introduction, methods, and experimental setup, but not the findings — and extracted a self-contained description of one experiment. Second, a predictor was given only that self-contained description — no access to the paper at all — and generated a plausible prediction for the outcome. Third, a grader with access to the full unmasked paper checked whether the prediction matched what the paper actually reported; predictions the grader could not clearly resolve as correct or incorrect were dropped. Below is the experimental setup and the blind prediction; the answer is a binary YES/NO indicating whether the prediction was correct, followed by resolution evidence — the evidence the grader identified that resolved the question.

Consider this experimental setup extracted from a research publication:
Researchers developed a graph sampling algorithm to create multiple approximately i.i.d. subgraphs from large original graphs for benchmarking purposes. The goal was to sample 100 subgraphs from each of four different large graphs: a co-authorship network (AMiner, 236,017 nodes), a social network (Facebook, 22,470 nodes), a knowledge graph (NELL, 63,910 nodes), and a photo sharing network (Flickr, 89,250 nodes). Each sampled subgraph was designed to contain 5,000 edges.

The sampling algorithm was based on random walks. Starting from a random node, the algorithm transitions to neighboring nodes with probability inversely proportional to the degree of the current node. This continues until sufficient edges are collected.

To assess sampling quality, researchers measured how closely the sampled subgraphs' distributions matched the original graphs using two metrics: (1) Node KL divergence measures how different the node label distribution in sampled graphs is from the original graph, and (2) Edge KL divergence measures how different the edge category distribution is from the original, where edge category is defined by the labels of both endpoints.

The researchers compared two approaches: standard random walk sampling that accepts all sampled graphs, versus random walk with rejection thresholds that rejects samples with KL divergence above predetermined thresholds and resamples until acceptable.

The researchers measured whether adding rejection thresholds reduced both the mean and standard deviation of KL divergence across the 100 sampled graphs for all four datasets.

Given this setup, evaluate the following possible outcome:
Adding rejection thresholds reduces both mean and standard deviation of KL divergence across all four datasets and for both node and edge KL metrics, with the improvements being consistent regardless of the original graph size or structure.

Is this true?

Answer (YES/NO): NO